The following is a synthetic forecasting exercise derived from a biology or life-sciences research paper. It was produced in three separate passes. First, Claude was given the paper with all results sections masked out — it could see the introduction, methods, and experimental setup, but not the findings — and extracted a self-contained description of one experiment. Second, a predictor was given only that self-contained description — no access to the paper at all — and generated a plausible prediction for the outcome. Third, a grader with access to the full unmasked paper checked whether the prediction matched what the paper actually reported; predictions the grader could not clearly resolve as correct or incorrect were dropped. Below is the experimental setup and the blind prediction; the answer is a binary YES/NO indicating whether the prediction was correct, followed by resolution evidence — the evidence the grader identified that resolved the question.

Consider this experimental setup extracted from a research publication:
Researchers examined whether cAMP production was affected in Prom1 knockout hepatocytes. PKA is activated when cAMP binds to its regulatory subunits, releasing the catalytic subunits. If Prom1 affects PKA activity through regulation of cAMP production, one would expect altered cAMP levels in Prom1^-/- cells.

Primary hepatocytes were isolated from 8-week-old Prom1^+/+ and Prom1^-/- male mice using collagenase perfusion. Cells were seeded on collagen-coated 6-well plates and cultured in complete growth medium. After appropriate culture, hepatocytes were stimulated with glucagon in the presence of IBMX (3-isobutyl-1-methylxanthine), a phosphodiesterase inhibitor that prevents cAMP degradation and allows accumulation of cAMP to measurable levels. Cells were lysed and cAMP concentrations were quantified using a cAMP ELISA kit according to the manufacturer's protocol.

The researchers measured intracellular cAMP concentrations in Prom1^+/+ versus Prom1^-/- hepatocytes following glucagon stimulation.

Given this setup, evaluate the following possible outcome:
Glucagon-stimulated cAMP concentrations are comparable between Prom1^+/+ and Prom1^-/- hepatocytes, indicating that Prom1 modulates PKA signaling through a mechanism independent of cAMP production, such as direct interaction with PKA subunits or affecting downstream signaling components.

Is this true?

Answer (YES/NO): YES